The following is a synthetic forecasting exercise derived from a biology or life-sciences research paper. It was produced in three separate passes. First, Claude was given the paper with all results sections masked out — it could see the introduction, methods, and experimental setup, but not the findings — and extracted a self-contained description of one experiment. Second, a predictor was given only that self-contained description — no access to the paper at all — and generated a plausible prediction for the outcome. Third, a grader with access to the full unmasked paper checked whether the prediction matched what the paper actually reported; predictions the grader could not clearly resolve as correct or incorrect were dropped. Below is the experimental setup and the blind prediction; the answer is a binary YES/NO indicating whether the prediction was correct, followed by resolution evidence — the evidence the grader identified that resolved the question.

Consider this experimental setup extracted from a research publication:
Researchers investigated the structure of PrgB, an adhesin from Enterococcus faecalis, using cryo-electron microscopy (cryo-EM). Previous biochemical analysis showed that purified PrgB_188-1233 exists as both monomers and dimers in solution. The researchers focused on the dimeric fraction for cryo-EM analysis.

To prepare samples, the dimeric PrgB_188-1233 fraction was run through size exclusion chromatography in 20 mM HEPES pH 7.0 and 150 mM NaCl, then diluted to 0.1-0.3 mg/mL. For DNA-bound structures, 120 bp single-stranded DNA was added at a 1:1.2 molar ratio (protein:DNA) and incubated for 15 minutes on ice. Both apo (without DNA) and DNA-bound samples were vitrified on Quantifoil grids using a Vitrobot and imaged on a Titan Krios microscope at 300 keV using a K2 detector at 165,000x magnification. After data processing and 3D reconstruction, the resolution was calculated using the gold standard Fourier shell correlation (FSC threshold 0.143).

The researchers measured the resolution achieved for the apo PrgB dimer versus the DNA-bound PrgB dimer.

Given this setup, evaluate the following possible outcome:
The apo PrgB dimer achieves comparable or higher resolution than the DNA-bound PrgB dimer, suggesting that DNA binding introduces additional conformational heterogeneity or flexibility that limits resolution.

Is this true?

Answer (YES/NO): YES